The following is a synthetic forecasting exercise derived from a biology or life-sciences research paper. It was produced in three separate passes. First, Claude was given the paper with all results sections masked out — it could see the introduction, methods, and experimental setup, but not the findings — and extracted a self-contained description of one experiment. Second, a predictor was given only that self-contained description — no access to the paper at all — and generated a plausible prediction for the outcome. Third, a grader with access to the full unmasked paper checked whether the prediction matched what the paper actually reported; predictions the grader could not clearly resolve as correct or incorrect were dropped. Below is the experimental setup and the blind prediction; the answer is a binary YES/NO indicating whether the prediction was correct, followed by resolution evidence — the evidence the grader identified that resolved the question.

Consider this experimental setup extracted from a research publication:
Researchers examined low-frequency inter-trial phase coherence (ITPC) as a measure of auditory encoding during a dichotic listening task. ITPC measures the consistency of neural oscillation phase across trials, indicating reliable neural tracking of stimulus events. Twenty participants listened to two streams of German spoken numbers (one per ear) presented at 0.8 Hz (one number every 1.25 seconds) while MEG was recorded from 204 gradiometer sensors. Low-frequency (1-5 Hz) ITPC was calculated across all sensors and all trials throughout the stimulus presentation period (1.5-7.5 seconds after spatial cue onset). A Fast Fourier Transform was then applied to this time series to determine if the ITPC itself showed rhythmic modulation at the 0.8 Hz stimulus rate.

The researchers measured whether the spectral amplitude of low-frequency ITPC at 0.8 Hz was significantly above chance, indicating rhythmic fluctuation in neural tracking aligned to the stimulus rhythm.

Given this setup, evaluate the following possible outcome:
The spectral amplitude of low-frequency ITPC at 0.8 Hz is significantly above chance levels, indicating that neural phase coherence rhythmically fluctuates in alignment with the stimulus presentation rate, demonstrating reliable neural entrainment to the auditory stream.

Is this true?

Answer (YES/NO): YES